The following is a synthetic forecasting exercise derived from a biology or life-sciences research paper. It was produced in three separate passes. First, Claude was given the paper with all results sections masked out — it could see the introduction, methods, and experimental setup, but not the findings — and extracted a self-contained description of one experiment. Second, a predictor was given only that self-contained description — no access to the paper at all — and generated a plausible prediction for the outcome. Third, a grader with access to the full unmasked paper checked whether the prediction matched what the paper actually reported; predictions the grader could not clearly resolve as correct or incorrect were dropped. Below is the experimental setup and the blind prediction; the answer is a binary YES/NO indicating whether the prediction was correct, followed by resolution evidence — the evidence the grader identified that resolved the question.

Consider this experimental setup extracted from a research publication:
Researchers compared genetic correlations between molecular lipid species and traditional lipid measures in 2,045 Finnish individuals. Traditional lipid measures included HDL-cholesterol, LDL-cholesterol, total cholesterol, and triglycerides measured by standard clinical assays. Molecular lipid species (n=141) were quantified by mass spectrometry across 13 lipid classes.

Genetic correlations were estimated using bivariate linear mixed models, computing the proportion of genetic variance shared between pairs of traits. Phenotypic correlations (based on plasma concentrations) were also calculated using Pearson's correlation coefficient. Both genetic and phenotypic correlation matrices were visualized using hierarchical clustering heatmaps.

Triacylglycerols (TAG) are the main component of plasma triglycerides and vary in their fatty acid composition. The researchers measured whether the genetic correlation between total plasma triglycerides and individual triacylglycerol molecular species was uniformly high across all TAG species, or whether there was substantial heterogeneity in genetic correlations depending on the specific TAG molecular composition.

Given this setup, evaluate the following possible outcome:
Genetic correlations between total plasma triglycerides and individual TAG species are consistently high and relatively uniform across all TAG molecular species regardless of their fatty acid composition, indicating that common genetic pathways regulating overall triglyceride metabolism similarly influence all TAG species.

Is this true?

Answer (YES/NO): NO